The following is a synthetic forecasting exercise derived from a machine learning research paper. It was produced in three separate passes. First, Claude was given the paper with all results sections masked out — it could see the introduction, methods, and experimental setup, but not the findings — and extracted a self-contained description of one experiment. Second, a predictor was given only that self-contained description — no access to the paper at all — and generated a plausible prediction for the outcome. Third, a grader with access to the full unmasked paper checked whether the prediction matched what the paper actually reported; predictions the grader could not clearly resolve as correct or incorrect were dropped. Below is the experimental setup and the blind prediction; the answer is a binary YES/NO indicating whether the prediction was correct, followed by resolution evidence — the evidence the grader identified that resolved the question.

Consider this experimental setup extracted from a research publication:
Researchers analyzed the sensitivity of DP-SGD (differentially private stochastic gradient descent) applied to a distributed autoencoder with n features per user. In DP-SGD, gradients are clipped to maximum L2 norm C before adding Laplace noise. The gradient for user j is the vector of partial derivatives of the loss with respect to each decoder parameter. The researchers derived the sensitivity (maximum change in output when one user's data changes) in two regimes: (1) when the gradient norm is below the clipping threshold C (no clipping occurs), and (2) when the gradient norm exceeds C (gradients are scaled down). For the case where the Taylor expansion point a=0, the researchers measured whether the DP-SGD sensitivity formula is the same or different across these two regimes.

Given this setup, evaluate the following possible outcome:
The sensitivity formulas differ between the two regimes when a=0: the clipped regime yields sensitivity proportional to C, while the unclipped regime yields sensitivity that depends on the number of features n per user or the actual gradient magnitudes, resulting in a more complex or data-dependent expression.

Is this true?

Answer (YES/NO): NO